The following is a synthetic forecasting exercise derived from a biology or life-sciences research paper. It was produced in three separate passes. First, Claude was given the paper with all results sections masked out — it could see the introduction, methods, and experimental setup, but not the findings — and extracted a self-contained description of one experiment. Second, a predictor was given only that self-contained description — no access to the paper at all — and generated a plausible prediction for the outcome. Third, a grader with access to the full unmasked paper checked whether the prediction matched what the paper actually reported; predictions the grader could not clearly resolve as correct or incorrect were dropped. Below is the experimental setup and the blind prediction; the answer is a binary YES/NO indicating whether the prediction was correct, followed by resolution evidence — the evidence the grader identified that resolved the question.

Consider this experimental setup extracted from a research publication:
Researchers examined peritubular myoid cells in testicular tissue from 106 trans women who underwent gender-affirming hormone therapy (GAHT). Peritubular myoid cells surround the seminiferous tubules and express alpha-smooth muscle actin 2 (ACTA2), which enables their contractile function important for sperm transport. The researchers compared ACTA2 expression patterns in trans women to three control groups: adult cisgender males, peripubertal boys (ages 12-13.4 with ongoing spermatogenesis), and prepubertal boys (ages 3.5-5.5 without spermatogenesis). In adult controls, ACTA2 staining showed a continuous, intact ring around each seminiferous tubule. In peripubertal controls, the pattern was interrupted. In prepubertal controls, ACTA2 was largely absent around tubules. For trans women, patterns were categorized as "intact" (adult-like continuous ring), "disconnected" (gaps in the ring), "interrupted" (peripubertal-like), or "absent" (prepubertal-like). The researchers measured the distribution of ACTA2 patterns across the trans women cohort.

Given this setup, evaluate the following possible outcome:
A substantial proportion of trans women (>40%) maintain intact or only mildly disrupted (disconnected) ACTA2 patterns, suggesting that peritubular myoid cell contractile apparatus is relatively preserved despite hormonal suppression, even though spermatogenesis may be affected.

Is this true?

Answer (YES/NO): NO